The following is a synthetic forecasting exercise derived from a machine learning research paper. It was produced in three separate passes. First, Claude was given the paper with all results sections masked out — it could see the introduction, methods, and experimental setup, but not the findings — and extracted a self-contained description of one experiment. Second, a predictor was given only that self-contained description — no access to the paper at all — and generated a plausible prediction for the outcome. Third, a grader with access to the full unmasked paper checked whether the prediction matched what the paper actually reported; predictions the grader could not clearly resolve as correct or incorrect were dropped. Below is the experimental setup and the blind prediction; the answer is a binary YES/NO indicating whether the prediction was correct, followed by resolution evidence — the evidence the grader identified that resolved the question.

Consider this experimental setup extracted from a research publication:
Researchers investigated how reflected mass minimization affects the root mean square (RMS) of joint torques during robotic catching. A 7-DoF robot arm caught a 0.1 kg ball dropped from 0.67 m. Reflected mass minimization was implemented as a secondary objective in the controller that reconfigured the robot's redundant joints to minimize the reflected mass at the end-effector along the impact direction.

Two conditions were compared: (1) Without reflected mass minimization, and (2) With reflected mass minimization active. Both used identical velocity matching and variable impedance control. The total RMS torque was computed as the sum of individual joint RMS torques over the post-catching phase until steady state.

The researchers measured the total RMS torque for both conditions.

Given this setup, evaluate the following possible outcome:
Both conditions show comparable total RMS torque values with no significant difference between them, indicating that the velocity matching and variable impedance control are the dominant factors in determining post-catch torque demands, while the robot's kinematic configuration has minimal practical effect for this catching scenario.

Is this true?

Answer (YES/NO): NO